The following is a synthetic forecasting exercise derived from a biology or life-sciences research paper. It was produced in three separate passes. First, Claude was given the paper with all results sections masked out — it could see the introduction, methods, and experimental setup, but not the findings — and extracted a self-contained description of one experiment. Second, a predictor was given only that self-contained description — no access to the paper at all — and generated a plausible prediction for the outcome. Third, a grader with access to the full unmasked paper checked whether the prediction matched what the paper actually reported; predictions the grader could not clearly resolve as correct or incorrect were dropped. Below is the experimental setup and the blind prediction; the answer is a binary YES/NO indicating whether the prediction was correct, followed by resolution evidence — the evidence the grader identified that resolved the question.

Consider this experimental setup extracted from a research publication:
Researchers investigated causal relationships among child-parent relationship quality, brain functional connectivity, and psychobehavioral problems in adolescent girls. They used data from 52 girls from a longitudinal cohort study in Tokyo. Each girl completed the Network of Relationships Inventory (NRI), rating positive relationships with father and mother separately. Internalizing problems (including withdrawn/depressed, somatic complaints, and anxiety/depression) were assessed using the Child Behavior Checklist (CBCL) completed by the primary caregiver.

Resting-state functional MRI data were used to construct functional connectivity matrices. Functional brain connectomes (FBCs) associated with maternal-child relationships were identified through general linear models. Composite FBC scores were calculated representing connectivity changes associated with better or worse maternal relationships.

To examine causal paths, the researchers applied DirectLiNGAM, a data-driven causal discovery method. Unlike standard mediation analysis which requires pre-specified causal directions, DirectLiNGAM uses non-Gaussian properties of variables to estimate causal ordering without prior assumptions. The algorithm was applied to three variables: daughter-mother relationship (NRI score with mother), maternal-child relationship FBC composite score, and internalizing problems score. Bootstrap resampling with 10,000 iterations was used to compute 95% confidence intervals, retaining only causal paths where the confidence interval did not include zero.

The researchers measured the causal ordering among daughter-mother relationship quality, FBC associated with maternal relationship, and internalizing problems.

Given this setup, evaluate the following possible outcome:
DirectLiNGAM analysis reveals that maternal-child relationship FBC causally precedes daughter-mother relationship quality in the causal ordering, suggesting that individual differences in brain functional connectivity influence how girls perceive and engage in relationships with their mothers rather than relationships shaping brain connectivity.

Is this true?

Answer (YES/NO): NO